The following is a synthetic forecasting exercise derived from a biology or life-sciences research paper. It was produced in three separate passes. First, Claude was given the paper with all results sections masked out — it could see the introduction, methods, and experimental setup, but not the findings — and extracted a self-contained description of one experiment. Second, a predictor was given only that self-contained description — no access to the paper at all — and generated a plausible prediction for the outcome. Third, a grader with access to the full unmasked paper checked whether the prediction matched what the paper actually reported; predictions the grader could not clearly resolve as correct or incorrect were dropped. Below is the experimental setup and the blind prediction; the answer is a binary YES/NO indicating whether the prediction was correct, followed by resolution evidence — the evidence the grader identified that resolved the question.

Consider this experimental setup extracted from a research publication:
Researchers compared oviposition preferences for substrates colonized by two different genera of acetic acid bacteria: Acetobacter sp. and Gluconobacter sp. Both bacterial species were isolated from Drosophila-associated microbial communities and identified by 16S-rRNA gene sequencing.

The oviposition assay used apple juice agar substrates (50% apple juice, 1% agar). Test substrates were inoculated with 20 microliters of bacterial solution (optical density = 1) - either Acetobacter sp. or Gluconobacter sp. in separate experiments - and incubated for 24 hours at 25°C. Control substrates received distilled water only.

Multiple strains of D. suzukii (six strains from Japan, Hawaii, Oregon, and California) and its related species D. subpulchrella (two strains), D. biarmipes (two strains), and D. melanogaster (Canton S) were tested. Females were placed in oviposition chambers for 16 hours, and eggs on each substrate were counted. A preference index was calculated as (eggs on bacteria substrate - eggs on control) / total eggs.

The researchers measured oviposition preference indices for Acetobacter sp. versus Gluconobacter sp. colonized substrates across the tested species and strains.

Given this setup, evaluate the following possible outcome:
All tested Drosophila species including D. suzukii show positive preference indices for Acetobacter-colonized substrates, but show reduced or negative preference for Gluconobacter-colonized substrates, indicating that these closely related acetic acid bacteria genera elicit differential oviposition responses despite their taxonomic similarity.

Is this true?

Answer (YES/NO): NO